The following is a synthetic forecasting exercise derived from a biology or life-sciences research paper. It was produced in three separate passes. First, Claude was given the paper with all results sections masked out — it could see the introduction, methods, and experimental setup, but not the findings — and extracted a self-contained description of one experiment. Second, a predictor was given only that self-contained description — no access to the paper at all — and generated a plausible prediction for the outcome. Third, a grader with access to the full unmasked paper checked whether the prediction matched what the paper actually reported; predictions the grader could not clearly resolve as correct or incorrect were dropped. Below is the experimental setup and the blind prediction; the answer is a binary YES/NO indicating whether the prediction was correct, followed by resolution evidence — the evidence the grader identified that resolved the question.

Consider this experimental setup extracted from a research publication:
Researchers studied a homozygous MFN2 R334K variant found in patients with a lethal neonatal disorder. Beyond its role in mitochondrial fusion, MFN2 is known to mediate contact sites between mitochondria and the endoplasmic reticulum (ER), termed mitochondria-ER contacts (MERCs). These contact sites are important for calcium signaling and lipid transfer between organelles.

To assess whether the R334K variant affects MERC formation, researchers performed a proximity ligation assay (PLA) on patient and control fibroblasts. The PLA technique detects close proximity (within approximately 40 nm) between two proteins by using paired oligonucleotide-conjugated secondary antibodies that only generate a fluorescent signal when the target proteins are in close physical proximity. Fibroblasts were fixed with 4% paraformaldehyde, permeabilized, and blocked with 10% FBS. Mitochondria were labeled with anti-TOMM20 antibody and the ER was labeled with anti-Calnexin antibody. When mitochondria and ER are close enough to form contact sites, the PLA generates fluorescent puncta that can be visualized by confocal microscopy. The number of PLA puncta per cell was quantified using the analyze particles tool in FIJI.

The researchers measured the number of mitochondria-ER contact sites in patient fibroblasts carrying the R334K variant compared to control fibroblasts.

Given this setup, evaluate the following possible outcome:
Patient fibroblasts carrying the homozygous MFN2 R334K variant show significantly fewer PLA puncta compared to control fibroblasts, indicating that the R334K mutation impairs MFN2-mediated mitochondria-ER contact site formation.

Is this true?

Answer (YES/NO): YES